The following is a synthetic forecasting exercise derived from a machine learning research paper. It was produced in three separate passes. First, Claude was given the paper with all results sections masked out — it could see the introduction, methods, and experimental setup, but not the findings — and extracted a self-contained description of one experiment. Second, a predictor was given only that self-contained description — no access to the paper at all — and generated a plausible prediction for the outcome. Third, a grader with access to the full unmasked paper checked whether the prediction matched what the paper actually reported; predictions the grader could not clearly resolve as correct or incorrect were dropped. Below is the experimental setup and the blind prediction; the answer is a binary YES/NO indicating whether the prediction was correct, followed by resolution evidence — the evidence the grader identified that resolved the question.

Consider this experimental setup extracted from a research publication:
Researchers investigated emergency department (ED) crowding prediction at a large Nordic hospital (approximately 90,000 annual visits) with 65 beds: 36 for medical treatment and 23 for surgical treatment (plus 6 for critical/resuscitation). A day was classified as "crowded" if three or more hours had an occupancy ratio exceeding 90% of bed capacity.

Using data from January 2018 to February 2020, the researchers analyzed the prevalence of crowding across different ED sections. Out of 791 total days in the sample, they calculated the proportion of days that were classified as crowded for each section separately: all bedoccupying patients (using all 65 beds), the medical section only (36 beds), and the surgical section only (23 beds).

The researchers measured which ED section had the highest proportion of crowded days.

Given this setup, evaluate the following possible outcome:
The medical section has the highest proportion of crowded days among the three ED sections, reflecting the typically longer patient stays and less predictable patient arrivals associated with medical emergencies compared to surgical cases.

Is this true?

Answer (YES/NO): YES